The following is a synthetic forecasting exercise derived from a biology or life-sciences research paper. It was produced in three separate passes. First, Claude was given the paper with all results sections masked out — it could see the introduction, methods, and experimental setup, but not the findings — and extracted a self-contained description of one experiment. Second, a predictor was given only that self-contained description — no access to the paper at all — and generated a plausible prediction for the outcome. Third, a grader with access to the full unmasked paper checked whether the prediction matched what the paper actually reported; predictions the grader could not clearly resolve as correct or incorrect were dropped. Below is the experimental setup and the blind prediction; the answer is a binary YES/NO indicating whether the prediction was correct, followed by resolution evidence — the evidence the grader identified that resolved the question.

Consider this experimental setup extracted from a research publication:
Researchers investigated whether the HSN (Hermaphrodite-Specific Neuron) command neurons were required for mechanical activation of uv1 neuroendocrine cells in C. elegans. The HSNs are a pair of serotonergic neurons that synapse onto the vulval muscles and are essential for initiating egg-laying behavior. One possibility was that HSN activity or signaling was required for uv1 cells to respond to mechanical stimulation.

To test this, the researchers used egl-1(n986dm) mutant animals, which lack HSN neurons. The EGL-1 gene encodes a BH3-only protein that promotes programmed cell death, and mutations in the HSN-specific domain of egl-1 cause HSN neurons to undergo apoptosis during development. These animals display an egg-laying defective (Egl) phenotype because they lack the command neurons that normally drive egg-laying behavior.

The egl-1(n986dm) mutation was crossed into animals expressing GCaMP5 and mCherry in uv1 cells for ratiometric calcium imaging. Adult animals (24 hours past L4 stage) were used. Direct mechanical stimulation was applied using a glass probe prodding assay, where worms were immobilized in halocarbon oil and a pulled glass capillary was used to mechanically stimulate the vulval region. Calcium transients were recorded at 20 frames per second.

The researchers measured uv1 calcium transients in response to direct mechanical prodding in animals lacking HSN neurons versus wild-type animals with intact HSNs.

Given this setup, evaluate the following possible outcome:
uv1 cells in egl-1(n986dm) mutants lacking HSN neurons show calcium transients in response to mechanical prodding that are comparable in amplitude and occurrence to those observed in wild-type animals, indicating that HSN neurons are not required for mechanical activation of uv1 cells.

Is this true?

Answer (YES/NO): NO